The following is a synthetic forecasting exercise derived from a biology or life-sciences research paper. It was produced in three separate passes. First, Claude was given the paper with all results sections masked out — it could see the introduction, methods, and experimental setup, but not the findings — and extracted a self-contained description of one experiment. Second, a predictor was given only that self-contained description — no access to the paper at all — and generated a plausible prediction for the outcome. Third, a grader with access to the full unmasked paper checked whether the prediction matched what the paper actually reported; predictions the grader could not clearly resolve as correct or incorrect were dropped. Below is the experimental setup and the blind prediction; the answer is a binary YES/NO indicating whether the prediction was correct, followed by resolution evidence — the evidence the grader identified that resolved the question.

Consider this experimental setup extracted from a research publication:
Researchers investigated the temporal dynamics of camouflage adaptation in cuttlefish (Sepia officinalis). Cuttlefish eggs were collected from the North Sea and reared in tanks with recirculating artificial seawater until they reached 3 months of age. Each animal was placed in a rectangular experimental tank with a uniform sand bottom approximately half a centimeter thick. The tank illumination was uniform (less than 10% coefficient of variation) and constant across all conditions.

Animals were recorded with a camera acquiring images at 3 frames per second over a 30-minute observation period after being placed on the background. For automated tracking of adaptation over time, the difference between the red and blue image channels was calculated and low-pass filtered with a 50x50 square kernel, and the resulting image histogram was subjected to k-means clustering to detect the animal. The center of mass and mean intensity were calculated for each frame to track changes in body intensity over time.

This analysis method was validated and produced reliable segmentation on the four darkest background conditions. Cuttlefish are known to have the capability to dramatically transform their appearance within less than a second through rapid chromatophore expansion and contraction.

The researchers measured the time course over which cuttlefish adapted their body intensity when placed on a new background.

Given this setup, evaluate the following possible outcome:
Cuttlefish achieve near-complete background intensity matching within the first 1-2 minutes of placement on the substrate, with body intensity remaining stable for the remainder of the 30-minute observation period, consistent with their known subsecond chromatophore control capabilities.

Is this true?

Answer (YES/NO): NO